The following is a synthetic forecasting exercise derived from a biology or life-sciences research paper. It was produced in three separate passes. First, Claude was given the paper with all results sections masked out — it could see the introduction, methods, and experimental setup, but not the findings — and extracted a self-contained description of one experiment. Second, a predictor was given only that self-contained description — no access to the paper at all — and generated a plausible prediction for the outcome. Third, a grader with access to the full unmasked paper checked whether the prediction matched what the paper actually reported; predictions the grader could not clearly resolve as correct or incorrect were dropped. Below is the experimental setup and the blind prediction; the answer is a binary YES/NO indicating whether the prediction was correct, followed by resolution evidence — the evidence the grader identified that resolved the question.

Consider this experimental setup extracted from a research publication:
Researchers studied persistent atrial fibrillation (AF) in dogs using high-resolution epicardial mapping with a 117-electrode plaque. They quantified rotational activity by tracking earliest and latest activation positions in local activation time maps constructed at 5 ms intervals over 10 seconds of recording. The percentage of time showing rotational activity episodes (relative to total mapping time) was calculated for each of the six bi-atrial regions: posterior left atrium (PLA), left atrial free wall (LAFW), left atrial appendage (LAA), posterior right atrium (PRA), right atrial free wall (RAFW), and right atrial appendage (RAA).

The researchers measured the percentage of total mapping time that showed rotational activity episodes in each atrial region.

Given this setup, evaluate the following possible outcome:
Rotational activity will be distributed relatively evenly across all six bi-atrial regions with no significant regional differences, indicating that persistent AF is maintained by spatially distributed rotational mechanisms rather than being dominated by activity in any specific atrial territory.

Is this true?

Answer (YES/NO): NO